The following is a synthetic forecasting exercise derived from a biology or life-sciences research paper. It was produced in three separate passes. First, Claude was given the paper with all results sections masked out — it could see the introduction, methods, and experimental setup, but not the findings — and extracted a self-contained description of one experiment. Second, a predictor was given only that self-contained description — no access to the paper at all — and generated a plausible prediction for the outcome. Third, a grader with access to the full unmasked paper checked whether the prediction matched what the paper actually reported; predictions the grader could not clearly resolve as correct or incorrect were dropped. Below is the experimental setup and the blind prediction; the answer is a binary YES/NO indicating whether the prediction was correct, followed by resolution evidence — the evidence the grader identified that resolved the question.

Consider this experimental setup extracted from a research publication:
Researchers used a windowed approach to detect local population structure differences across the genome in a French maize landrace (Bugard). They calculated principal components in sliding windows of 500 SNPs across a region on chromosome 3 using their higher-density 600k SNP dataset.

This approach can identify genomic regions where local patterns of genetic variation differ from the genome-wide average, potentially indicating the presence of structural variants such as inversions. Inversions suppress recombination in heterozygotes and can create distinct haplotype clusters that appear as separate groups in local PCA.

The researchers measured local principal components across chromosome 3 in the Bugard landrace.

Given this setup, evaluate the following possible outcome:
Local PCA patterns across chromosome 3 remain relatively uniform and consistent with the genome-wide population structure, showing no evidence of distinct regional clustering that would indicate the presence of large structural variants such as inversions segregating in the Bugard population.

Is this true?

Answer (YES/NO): NO